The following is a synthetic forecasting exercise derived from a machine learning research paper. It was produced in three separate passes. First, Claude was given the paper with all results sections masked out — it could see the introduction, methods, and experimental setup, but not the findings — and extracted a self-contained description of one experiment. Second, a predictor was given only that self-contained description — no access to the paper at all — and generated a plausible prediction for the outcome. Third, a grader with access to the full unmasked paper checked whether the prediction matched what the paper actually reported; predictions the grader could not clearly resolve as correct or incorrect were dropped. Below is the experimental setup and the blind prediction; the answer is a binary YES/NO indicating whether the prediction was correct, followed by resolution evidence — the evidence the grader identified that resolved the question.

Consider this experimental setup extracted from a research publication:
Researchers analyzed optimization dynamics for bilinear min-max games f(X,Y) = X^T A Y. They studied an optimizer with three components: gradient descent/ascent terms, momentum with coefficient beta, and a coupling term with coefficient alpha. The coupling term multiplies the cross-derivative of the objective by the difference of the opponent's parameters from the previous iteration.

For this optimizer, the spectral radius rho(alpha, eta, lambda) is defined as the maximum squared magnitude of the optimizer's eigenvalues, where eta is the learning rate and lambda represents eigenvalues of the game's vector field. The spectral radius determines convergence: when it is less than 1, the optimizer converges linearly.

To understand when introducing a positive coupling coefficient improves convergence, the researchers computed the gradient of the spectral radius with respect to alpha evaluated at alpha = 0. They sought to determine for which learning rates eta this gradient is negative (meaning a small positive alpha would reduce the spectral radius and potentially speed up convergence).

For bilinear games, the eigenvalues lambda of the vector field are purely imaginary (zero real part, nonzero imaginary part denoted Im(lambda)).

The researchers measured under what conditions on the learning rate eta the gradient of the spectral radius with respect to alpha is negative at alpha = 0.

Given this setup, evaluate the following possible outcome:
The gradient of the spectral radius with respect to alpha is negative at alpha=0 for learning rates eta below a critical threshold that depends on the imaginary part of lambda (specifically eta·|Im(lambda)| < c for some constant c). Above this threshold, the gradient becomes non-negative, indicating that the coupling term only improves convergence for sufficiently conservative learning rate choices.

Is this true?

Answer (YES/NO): YES